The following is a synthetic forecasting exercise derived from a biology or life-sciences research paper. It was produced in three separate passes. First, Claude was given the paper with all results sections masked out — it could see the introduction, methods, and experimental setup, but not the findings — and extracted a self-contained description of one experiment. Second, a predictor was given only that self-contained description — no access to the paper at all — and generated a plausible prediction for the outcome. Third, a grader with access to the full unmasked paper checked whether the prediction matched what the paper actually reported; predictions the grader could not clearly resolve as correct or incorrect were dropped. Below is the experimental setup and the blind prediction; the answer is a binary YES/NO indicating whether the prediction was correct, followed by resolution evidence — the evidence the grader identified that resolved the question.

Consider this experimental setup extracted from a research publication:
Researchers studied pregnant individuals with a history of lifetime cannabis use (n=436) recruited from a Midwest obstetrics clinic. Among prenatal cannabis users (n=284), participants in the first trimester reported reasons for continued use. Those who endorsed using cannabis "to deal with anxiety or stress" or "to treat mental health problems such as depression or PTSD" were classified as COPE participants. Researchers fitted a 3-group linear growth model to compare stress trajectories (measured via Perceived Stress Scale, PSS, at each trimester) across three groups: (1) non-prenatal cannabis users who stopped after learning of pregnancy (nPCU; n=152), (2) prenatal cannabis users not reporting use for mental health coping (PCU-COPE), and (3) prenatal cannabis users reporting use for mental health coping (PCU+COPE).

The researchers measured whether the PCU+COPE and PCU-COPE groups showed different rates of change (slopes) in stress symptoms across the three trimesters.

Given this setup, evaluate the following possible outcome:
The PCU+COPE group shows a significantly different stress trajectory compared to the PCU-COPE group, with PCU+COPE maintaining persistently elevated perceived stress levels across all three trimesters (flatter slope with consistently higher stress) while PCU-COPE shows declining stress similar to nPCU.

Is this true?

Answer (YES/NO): NO